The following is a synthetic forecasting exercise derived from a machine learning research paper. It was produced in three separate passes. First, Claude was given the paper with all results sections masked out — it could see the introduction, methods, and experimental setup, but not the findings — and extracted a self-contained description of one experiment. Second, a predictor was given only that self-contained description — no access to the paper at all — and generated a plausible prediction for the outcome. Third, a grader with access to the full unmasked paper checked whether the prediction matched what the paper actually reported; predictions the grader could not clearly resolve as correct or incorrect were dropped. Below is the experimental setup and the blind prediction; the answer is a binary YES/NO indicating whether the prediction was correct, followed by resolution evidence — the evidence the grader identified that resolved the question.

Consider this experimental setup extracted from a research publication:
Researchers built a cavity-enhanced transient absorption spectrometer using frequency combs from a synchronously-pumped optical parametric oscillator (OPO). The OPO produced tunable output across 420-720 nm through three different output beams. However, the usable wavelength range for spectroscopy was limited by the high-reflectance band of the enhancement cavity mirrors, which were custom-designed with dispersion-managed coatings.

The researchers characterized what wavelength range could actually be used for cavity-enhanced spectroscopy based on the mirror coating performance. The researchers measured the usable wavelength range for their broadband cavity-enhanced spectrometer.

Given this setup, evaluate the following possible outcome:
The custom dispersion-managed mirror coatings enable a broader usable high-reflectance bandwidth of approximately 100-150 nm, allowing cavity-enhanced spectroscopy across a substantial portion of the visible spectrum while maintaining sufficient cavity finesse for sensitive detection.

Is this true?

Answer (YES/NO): NO